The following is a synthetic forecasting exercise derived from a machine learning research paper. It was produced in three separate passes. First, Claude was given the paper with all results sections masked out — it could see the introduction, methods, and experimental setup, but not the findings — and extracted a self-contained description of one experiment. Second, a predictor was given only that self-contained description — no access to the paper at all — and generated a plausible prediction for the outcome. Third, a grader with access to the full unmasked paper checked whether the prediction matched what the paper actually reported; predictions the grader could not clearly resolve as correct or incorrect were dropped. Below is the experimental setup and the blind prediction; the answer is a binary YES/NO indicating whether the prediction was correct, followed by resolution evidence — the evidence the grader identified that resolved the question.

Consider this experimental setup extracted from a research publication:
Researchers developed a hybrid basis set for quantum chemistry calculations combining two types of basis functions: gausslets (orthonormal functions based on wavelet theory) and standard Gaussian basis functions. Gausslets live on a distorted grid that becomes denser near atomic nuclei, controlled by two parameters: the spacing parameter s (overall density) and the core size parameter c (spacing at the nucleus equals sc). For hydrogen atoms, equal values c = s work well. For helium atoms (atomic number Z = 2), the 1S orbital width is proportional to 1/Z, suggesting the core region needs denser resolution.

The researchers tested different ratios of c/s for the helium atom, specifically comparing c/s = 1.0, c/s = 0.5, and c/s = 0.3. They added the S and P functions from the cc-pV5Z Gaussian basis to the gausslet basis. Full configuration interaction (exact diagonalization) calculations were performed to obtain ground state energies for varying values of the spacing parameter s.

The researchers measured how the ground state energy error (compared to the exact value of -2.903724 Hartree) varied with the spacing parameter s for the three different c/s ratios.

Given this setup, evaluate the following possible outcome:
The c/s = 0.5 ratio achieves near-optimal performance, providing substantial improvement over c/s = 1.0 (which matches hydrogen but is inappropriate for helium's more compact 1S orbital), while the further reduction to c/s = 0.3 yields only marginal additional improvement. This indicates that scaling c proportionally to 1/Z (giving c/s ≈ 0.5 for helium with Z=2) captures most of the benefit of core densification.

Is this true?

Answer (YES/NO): YES